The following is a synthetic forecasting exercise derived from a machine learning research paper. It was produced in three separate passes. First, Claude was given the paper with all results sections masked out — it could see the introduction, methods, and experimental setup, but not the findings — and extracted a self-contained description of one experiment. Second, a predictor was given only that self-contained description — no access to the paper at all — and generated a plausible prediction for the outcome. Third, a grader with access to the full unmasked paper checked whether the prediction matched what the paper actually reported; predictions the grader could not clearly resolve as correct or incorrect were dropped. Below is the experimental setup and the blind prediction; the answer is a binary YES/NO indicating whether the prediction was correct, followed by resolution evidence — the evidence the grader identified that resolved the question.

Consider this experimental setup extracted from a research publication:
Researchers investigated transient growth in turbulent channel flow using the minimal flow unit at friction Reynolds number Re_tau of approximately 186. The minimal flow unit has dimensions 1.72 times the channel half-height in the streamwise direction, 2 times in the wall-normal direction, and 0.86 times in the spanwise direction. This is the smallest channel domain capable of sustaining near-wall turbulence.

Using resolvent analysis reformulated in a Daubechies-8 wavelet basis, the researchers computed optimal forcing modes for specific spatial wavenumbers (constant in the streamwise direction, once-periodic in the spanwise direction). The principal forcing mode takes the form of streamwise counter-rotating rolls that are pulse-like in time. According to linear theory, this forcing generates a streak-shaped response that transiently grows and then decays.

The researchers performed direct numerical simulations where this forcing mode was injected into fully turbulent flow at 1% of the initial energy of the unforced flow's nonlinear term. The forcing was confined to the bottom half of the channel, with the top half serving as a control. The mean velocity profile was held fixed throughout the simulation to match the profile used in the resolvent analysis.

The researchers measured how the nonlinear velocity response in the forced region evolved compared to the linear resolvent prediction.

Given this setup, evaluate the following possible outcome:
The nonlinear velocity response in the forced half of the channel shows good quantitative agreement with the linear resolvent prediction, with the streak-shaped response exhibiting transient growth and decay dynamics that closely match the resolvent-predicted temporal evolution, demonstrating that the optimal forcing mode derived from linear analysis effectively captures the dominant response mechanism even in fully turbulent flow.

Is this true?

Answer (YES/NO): NO